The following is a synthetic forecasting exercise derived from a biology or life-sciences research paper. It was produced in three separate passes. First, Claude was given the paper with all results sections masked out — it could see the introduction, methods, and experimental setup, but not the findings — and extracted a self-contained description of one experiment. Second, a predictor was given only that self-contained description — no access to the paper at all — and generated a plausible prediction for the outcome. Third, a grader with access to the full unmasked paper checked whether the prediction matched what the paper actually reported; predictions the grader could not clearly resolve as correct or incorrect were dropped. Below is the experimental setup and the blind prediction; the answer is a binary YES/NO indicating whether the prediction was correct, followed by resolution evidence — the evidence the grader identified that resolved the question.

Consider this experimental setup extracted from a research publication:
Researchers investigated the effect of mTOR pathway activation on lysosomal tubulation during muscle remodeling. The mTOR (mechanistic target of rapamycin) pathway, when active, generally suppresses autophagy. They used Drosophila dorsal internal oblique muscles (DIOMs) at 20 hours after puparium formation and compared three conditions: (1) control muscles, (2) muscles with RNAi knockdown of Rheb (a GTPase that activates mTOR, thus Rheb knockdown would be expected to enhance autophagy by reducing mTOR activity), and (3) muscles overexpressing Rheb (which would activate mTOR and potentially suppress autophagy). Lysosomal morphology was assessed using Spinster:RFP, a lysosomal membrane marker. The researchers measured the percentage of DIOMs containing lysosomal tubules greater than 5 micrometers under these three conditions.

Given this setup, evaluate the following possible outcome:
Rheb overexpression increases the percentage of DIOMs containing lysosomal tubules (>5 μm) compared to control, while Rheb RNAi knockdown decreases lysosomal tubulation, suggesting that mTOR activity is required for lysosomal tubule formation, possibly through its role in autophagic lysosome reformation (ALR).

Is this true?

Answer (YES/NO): NO